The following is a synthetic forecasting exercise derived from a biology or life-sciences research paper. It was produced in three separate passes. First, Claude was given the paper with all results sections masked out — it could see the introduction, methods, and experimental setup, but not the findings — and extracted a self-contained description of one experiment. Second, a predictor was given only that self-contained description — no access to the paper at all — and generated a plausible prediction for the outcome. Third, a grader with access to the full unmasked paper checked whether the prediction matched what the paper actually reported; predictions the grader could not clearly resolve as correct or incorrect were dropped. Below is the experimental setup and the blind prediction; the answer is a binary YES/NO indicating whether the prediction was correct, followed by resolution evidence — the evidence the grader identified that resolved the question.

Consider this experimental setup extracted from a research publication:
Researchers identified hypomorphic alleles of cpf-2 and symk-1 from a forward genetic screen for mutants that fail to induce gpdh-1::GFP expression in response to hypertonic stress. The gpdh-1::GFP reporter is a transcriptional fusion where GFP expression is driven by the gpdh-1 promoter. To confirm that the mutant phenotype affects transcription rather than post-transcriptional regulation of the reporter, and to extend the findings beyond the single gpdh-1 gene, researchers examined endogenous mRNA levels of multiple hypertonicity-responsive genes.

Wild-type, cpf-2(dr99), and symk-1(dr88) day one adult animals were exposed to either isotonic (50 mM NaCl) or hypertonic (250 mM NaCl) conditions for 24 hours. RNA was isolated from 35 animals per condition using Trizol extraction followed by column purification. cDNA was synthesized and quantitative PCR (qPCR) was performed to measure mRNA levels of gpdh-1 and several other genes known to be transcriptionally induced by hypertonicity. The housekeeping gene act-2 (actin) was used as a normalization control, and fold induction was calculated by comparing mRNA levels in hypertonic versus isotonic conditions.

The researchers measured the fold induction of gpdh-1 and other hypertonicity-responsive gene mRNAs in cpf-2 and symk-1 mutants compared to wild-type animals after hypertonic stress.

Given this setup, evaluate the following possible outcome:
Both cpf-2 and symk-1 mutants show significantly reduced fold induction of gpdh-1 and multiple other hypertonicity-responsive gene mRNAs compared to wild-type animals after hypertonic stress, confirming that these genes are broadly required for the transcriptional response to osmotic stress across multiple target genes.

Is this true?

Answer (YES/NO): NO